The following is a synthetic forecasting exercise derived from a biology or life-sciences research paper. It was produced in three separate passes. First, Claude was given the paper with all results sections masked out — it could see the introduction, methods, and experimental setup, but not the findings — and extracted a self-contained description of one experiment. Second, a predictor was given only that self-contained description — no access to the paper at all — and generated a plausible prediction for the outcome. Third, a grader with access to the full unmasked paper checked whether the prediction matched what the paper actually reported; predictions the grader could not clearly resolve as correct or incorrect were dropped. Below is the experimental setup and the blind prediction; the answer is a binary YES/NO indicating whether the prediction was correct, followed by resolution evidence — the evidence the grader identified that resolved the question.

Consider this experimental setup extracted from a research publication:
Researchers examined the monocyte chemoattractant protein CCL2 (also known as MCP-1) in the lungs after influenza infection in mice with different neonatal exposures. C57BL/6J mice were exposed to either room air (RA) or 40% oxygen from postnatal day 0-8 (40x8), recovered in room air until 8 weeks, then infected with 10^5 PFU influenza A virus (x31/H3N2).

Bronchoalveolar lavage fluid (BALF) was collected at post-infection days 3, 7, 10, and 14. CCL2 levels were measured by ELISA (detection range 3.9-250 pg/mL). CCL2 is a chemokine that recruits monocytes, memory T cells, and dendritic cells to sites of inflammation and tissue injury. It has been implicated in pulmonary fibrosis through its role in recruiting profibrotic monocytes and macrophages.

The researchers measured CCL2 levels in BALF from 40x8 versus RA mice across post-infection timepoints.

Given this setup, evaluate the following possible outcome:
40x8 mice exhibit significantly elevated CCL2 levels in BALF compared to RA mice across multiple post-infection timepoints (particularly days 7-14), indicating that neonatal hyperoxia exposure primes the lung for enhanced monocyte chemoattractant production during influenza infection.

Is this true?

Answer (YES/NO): NO